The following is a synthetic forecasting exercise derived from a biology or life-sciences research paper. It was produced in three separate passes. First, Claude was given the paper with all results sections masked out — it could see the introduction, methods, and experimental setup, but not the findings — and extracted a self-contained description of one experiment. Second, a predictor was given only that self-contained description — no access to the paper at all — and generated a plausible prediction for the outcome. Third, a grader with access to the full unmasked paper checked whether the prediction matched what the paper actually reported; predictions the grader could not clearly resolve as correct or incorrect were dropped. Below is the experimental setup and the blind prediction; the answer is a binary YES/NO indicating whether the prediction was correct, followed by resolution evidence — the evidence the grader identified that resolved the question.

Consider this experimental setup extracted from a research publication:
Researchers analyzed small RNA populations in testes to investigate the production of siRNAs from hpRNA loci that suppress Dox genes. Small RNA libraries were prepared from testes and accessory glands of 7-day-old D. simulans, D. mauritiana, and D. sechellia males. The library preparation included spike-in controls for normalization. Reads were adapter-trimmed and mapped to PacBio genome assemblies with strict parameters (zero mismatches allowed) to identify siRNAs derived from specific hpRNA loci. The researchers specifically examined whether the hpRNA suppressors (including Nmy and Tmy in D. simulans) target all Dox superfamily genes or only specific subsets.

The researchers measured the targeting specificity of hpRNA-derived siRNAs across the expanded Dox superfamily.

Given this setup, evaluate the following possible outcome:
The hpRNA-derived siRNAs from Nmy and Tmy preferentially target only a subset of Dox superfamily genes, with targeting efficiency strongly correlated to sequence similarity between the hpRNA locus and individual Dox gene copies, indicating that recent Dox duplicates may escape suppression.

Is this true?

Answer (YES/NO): YES